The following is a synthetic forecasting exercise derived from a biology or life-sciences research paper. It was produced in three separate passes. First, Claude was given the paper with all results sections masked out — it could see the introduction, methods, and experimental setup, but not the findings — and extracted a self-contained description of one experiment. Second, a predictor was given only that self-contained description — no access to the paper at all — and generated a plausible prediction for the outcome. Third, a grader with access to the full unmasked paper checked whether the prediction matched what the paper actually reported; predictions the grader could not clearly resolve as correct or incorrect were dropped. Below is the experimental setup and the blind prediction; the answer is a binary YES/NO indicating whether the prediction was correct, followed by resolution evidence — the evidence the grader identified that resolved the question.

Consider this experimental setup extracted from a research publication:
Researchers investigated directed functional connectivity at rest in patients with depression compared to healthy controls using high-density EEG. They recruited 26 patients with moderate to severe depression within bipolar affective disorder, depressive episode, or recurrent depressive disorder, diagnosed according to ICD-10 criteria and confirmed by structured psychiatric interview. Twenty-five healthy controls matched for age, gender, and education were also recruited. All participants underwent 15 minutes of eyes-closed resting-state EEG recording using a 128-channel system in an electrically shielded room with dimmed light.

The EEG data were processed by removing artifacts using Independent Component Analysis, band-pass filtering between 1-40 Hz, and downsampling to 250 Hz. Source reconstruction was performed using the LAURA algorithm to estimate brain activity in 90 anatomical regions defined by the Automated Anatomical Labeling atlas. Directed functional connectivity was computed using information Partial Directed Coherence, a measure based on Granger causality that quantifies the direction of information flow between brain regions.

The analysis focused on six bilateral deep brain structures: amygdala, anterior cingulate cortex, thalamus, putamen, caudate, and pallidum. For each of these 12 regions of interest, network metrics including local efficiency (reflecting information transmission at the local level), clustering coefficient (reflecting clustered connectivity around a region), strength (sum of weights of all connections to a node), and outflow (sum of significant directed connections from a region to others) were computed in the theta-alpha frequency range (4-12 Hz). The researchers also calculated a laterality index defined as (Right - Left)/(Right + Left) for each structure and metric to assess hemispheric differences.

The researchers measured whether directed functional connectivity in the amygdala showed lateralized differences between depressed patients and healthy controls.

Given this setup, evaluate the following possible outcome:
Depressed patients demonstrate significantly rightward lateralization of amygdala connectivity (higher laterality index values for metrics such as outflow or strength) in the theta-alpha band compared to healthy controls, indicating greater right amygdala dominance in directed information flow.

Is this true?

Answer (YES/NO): NO